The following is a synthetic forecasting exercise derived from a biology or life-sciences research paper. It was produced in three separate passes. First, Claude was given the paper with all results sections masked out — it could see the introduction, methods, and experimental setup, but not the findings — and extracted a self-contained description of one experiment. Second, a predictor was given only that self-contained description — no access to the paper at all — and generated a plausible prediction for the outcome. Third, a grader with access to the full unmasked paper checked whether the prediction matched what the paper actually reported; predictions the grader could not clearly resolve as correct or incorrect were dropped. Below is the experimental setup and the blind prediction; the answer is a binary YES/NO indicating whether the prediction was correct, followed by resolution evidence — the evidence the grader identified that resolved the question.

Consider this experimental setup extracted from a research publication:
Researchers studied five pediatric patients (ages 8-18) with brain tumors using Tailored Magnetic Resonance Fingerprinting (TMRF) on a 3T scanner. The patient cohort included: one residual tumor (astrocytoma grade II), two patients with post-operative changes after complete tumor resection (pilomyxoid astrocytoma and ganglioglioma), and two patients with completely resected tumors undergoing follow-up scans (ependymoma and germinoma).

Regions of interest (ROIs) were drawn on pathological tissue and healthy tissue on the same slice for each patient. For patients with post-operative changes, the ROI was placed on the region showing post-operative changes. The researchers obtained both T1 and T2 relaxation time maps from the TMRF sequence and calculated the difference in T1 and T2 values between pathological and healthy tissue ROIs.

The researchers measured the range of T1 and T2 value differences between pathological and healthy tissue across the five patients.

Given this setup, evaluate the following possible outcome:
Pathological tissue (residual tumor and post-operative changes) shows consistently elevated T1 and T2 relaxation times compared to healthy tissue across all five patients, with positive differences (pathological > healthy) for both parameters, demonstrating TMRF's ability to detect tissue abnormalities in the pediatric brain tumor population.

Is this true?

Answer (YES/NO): YES